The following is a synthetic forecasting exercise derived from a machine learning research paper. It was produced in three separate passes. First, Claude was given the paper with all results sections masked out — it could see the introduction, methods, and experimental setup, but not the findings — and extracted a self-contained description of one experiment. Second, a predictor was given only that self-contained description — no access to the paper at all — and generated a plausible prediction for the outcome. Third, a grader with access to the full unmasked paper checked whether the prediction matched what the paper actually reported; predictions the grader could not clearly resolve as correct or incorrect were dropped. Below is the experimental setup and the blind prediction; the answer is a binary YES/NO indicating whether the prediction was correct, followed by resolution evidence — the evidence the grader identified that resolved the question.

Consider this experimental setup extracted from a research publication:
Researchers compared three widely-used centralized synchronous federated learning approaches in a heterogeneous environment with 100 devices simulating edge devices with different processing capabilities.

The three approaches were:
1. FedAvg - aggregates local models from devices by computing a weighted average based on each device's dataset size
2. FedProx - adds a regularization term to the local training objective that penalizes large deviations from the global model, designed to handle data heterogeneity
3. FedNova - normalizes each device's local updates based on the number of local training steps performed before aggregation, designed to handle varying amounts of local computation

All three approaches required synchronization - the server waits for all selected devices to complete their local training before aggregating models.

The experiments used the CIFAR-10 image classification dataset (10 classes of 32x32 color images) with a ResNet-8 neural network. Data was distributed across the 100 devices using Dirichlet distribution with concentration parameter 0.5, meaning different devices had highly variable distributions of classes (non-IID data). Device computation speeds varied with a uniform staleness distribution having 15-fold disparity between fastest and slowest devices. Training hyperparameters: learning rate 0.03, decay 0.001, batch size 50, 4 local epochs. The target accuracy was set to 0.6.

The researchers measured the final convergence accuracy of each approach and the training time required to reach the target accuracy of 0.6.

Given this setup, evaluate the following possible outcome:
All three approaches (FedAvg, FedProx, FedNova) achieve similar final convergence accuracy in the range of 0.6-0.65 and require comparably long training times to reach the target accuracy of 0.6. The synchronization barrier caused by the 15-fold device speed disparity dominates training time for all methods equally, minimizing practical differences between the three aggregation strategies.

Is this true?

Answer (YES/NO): NO